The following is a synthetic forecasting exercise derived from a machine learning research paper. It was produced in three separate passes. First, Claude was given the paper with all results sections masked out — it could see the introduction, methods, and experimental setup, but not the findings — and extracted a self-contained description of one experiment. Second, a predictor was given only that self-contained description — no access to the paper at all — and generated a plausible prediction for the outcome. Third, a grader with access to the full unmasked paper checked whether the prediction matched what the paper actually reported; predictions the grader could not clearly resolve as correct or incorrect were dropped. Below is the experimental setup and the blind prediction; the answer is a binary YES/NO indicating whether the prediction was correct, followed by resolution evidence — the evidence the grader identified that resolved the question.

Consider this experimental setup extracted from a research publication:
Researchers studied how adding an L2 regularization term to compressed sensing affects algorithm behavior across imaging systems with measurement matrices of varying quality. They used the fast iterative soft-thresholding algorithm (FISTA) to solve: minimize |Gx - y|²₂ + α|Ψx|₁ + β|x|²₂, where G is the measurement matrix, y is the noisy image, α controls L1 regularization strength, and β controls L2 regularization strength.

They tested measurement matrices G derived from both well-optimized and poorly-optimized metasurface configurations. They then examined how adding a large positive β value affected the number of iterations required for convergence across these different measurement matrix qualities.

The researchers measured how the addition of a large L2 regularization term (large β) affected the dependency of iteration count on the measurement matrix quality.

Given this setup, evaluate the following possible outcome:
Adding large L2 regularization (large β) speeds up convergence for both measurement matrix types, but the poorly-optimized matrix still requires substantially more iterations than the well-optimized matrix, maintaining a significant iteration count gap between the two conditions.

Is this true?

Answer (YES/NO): NO